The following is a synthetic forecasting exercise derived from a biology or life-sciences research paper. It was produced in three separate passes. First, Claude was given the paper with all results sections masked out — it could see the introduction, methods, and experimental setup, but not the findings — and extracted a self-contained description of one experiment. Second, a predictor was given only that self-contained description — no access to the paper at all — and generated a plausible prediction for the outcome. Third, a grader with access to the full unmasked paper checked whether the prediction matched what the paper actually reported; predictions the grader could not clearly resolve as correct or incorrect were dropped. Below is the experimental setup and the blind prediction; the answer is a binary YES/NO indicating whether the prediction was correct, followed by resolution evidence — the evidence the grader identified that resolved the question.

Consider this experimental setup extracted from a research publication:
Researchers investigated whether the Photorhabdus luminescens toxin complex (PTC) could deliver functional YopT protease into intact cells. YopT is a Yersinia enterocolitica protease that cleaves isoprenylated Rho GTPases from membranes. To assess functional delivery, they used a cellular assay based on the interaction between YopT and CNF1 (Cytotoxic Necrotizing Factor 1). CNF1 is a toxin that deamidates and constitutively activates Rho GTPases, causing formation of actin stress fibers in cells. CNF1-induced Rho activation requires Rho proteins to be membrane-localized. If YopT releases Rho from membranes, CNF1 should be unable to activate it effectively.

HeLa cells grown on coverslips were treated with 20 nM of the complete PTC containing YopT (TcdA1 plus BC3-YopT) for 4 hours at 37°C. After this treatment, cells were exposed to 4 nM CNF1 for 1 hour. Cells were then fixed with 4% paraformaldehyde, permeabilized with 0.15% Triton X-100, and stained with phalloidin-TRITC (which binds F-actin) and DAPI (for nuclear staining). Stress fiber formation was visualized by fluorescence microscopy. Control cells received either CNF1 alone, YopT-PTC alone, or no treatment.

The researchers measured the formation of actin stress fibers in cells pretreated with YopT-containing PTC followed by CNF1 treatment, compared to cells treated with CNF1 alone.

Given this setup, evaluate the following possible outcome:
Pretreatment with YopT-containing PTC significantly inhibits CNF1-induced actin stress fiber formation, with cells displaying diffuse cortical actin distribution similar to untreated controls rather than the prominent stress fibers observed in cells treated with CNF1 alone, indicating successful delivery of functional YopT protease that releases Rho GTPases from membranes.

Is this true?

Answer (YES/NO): YES